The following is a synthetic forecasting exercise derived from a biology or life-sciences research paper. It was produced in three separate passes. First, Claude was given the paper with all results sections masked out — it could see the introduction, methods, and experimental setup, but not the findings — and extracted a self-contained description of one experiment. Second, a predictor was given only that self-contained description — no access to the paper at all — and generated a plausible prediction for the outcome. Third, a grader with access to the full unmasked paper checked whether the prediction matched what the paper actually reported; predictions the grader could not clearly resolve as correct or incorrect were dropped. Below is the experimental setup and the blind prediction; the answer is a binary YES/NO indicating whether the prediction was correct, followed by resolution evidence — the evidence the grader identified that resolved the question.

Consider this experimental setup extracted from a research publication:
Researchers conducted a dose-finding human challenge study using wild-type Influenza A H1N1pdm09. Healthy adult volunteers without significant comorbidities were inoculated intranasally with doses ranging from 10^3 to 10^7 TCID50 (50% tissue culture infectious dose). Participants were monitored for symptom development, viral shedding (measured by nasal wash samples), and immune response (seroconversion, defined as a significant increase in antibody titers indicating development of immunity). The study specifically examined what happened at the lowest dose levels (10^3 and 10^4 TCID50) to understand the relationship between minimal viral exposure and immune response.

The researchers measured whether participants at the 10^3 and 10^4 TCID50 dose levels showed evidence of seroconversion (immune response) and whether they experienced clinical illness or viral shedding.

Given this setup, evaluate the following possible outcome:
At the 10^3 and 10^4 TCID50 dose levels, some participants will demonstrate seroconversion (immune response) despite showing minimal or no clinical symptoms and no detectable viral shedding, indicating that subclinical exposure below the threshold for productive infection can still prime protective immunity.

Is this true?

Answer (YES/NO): YES